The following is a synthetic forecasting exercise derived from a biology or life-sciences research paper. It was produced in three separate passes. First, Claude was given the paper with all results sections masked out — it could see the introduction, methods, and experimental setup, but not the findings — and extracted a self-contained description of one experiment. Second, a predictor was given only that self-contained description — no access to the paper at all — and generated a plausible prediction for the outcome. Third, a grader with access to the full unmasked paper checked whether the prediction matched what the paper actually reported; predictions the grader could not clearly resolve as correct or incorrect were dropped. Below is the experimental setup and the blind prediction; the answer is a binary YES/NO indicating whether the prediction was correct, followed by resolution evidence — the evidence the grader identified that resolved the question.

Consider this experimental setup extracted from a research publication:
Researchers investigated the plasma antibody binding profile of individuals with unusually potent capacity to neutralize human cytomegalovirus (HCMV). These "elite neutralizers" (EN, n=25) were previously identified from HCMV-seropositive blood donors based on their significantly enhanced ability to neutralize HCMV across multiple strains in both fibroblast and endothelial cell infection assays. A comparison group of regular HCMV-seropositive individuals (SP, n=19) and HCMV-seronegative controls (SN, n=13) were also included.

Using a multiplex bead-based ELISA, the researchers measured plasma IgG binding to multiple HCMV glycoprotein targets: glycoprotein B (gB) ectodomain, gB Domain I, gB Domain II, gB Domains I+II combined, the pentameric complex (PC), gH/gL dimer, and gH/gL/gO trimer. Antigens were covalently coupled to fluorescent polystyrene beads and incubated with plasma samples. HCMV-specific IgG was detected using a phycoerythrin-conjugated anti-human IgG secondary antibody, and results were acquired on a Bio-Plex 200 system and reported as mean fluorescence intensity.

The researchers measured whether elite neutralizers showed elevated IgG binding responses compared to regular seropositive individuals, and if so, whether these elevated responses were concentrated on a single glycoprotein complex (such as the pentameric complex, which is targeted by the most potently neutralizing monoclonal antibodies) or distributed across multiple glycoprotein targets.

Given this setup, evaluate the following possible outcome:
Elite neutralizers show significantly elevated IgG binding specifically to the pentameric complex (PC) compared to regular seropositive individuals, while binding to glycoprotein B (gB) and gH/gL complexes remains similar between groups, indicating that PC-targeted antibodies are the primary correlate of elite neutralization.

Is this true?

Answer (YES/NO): NO